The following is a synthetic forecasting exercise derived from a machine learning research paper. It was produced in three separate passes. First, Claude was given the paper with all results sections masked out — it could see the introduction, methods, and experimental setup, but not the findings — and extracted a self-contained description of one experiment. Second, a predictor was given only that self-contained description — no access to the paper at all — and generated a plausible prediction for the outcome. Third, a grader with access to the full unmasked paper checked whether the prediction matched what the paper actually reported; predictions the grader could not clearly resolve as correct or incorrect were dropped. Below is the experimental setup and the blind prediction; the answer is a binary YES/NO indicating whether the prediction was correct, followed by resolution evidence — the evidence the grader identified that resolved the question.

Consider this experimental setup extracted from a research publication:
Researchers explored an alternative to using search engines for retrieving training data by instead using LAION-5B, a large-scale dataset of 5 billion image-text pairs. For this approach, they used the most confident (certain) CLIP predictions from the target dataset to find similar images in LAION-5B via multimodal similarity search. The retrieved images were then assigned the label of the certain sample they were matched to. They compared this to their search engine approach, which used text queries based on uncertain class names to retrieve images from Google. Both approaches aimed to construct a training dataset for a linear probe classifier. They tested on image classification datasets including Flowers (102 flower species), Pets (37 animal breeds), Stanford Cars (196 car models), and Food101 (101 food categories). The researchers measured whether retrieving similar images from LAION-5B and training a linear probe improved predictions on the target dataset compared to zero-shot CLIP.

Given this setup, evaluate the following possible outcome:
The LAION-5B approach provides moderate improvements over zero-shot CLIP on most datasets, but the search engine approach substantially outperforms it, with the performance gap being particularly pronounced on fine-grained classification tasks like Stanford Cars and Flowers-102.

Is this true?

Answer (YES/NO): NO